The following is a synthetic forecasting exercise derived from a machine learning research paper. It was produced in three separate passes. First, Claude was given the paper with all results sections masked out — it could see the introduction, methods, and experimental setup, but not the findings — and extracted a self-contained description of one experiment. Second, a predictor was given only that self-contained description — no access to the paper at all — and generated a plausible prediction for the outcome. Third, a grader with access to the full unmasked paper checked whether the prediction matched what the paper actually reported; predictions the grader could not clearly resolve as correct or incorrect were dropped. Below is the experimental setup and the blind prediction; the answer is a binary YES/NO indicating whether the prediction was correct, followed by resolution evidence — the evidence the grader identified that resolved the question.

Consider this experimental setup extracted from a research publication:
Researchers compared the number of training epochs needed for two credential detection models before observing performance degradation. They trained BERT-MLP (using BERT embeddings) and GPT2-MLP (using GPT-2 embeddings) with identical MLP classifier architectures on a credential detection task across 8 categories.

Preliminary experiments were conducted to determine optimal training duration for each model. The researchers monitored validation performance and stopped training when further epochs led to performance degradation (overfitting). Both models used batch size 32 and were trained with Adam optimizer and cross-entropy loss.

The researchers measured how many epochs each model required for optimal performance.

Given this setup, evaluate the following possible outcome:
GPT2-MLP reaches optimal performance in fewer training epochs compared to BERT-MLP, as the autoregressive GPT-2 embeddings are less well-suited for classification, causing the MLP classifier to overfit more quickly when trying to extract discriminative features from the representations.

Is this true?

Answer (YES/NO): NO